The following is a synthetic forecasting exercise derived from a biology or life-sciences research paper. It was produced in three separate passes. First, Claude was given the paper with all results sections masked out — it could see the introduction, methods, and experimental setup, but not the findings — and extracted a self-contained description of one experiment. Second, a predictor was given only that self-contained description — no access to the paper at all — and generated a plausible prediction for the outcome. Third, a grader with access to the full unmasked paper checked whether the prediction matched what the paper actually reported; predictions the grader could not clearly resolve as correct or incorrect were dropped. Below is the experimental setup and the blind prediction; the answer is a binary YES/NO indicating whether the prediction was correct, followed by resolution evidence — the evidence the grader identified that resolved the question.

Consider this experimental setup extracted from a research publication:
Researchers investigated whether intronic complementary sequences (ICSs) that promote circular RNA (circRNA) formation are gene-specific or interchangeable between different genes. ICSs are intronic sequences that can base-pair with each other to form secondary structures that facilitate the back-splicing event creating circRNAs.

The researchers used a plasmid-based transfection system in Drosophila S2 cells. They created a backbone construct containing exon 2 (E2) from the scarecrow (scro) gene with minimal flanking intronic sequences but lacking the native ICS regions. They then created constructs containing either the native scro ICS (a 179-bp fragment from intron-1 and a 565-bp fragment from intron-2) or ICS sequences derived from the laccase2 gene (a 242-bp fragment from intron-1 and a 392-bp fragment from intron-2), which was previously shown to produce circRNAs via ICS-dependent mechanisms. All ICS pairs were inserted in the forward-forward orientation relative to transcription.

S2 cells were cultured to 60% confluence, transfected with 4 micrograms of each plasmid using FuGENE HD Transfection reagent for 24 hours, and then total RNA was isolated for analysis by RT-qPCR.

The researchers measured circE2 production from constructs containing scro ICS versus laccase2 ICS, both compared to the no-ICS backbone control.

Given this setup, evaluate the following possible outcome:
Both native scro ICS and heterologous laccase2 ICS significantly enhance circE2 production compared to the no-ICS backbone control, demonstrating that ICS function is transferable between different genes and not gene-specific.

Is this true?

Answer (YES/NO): YES